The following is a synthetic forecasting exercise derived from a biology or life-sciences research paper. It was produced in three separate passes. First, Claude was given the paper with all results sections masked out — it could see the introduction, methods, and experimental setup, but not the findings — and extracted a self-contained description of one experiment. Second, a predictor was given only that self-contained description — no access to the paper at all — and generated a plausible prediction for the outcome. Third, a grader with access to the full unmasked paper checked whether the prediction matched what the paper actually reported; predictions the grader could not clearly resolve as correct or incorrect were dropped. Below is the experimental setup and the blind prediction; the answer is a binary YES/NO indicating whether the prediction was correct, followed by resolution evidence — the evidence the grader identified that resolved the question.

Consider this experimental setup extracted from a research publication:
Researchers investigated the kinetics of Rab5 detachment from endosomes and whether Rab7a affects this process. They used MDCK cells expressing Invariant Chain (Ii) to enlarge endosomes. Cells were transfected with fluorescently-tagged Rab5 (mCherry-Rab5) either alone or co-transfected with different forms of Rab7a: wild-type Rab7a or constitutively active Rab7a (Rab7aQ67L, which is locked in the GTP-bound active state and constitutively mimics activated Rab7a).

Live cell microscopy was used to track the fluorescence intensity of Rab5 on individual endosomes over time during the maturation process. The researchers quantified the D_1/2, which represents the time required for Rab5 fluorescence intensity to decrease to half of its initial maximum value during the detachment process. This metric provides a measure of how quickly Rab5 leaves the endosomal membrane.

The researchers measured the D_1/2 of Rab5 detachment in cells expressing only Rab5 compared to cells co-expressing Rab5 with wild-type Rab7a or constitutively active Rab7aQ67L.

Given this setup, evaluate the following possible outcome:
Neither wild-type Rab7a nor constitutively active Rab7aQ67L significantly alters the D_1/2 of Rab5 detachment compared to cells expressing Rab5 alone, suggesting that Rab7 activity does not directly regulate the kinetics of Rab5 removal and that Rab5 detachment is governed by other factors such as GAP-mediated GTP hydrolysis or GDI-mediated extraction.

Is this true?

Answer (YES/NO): NO